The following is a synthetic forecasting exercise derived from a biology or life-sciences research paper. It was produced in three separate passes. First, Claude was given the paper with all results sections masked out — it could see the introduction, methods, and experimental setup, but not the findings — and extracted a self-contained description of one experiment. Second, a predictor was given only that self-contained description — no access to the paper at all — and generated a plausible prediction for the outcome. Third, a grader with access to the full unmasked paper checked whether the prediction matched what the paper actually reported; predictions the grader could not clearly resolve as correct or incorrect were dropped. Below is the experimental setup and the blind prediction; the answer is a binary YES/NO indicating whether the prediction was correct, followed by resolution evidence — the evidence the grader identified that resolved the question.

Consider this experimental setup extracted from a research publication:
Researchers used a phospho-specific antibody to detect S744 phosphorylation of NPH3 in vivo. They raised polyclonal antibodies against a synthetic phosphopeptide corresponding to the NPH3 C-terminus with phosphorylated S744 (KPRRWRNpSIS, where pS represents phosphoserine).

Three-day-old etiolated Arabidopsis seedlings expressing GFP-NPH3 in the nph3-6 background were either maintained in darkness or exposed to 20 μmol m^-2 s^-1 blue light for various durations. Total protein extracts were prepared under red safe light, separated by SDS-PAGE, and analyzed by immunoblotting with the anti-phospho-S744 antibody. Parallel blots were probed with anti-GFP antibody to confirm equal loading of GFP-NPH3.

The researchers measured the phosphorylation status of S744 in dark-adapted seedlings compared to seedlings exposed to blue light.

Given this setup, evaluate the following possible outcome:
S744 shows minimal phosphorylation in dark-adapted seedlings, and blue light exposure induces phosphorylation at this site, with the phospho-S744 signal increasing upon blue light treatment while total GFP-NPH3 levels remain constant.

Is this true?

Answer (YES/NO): YES